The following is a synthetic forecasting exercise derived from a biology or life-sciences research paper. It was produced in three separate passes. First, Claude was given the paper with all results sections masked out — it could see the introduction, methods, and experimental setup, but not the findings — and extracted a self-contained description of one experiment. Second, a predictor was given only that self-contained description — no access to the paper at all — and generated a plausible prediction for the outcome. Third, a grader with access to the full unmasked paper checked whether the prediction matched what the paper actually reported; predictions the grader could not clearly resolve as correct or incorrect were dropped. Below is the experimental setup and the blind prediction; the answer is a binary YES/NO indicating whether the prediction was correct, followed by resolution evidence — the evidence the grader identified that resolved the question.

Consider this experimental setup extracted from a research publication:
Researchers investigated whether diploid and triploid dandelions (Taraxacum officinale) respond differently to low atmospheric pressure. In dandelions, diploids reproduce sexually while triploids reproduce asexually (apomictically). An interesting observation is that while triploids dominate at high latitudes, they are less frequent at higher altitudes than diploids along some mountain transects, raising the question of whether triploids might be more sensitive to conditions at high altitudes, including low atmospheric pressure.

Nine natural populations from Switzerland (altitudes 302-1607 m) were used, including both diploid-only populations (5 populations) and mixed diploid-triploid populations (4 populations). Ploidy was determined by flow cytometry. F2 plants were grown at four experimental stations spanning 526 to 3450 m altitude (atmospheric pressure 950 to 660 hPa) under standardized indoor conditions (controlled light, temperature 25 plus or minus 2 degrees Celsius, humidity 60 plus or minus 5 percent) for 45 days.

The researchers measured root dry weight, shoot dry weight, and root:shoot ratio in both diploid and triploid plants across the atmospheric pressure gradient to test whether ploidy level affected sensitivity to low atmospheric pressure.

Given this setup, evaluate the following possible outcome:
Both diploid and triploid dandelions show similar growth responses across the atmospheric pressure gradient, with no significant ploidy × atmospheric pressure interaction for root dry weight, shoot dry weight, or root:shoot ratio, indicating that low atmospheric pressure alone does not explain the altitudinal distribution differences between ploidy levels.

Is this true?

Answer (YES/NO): YES